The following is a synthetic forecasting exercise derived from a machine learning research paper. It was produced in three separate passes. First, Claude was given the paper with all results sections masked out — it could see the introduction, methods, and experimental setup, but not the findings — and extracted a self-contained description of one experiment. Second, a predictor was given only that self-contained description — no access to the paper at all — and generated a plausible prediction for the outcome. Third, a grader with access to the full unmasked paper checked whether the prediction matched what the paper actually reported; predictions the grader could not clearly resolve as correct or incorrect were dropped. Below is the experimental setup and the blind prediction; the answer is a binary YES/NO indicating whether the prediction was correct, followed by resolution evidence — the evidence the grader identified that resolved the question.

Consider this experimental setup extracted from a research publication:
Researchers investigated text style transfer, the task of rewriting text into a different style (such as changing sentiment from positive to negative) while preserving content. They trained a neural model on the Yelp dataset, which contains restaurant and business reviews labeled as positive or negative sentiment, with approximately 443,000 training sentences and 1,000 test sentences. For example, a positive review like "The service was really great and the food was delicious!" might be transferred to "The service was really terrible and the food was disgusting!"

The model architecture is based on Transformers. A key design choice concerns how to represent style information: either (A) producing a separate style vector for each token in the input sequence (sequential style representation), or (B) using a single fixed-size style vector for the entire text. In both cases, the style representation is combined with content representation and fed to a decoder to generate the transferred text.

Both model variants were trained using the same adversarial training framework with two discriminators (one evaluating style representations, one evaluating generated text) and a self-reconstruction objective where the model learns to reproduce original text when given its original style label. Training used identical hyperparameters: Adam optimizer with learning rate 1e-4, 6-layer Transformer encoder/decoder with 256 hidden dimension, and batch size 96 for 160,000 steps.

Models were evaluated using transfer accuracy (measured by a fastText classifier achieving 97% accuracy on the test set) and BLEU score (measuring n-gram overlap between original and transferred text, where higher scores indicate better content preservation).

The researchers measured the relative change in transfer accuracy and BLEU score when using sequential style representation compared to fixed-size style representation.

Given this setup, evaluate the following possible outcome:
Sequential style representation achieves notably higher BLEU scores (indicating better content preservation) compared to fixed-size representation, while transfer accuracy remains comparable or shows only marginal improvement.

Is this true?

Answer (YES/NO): NO